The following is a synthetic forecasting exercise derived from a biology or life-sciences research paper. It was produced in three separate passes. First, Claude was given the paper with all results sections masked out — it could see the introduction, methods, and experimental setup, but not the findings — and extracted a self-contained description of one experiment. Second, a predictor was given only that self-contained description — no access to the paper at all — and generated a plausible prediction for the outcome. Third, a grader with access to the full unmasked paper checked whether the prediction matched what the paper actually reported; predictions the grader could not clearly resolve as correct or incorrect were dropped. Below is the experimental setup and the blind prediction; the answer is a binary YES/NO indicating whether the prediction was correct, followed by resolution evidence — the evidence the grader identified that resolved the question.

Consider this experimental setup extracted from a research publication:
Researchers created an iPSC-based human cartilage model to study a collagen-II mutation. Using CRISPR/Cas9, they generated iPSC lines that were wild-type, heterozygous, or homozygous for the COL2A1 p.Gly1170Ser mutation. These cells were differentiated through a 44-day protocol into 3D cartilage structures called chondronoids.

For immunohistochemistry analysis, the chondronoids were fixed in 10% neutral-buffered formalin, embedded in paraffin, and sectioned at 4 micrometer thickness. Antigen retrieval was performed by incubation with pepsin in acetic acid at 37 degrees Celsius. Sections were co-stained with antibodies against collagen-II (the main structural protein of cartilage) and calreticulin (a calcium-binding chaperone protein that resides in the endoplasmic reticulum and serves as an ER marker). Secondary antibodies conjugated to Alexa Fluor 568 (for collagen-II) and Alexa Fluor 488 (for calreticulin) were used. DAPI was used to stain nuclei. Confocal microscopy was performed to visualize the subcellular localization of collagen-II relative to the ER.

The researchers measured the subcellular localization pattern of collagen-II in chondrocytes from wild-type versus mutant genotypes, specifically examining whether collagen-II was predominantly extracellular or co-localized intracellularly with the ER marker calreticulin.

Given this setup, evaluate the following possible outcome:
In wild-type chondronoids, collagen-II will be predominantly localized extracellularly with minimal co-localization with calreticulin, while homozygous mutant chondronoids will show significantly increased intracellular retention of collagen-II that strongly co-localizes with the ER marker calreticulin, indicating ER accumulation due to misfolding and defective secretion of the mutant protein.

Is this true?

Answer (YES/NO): YES